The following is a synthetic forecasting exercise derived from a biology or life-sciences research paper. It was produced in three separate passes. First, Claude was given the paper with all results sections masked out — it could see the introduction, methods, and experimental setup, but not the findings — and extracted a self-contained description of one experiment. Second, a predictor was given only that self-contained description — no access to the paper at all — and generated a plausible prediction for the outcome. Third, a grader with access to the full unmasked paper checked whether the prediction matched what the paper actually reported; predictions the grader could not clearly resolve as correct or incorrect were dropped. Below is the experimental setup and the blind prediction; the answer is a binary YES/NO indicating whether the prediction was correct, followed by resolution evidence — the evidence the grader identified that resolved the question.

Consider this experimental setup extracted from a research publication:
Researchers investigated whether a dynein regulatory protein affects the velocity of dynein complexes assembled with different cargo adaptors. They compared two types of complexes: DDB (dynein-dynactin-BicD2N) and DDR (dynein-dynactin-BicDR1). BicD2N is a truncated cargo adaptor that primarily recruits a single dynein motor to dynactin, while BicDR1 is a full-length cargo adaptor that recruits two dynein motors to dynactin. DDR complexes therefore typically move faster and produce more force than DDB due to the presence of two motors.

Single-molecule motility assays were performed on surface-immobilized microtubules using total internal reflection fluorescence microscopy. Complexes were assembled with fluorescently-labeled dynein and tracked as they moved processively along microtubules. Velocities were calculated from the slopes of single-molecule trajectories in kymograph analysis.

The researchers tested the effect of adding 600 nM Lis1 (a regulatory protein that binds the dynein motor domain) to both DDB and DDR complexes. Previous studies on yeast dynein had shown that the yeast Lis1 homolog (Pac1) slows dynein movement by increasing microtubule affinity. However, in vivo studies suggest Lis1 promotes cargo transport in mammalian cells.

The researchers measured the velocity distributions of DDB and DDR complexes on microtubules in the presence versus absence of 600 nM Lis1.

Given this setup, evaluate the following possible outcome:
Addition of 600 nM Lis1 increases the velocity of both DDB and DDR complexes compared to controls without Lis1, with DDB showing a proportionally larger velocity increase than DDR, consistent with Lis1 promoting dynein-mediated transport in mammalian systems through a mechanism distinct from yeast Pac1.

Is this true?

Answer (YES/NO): YES